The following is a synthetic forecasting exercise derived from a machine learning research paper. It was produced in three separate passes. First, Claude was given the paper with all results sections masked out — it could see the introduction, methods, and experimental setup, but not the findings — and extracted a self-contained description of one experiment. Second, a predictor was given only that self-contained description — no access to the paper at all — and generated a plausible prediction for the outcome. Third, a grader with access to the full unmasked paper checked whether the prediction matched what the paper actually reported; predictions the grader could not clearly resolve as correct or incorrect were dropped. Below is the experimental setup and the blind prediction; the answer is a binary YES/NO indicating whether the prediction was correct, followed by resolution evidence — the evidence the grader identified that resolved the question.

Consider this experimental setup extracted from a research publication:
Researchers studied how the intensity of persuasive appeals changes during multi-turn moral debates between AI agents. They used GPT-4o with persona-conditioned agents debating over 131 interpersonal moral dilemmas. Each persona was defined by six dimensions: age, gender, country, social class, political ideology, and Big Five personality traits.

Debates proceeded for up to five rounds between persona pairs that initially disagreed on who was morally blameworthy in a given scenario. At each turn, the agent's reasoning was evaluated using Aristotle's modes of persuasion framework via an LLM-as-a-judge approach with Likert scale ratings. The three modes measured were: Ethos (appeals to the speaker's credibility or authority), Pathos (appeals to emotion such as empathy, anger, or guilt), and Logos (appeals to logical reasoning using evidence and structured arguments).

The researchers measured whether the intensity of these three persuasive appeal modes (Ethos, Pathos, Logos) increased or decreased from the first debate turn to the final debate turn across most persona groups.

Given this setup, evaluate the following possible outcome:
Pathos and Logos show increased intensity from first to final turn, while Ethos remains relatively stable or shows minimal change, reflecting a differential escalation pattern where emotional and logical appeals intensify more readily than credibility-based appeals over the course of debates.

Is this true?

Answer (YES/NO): NO